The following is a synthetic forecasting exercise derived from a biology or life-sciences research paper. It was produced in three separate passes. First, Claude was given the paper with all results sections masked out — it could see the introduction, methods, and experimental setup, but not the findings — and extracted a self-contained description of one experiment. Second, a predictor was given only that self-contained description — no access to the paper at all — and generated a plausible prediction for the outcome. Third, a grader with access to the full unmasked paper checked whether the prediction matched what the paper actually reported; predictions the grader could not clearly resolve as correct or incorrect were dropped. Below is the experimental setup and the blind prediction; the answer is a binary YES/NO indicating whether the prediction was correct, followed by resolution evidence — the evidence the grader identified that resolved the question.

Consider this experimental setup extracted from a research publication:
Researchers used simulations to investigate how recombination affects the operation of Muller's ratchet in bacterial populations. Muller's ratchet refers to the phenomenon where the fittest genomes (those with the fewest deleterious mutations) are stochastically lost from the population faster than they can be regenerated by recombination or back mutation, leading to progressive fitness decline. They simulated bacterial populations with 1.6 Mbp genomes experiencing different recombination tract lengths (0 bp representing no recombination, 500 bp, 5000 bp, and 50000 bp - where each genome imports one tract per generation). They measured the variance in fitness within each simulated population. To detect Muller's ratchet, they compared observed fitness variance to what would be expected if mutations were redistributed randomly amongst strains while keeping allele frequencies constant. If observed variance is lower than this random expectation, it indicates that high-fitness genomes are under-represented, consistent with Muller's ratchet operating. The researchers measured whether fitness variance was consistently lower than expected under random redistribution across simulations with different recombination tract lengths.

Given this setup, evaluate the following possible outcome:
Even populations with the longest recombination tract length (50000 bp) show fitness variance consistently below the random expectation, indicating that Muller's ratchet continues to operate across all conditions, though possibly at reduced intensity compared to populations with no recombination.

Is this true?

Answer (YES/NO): NO